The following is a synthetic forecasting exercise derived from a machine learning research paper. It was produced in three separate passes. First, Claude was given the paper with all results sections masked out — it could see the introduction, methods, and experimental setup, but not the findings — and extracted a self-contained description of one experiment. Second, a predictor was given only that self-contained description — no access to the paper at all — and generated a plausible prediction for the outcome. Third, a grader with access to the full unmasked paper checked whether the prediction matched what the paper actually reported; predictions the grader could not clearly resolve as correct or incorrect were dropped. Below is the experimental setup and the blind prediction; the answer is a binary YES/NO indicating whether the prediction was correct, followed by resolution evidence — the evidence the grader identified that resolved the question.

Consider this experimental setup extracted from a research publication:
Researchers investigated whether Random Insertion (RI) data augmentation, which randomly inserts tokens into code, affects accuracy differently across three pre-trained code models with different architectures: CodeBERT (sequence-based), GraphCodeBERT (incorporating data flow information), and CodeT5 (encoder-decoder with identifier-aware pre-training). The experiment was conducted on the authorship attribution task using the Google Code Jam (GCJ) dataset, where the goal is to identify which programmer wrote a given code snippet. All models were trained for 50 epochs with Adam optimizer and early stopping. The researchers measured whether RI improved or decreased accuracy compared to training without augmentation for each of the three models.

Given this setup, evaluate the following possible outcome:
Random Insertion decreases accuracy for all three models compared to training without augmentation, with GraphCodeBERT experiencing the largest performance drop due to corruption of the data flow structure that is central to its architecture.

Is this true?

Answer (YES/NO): NO